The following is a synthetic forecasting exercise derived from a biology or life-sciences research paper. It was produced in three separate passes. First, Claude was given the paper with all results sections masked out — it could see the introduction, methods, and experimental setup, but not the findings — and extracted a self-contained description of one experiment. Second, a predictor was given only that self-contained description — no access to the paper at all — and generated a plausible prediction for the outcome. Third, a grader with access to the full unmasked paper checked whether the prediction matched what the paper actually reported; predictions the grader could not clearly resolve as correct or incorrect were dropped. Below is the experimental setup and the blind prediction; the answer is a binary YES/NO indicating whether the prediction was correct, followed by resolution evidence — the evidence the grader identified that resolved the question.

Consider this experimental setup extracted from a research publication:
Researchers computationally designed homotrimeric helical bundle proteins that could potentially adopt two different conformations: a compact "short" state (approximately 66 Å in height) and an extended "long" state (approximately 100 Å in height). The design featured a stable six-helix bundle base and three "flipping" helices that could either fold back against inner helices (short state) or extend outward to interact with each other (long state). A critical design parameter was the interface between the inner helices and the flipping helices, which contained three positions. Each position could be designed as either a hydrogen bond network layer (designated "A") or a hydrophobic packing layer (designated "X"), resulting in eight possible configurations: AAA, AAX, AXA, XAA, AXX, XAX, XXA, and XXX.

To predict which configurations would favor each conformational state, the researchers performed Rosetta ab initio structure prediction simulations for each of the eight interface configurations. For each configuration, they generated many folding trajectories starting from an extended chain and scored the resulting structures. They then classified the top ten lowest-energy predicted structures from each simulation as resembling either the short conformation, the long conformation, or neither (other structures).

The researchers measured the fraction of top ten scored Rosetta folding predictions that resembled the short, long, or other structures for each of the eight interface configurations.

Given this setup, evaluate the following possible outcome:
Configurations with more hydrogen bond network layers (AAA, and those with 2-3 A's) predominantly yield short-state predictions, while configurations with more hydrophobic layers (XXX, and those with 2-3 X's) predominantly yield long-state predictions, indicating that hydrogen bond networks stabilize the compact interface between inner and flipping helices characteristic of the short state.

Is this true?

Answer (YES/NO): NO